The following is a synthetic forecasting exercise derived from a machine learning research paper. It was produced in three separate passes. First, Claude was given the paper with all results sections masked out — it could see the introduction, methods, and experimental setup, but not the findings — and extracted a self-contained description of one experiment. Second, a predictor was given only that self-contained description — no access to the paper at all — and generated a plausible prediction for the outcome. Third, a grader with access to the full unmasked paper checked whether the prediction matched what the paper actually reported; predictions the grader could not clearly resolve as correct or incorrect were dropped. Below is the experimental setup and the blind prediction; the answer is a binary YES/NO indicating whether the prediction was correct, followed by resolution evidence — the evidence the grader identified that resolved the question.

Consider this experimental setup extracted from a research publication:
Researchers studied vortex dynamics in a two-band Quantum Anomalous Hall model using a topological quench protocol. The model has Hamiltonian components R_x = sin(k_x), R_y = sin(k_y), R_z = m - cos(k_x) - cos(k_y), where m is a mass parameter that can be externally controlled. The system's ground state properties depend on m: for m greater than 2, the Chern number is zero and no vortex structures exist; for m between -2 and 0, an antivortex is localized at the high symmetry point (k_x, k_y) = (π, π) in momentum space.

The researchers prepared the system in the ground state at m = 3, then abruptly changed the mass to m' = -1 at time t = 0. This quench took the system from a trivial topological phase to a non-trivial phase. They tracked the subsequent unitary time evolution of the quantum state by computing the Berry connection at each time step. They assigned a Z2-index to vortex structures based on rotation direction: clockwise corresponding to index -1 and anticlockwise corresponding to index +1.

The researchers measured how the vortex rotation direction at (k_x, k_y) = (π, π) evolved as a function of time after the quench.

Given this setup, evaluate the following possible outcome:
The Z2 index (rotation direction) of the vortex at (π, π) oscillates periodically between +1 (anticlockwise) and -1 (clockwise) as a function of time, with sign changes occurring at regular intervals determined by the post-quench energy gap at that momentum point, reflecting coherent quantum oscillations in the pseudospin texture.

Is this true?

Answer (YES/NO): YES